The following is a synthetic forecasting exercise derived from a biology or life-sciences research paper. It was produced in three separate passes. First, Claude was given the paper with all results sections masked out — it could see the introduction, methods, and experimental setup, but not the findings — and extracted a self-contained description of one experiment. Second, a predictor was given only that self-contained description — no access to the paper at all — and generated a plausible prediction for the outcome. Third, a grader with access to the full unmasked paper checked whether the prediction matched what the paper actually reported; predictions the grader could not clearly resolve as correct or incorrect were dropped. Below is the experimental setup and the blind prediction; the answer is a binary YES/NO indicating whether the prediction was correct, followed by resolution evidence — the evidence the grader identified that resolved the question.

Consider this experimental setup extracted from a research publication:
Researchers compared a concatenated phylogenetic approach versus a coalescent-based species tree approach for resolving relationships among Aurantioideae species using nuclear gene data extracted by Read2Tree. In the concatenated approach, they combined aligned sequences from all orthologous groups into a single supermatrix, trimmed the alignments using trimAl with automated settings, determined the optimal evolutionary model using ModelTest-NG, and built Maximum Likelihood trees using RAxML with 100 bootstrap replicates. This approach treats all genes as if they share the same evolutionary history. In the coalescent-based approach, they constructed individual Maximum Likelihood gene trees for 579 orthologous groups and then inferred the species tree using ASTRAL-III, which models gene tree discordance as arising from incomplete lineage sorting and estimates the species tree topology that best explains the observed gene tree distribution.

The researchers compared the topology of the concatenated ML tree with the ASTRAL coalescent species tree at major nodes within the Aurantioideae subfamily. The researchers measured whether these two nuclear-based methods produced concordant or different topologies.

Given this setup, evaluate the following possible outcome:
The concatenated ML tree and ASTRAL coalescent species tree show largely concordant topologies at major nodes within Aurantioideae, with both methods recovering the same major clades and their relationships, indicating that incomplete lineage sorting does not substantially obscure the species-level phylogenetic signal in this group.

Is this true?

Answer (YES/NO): NO